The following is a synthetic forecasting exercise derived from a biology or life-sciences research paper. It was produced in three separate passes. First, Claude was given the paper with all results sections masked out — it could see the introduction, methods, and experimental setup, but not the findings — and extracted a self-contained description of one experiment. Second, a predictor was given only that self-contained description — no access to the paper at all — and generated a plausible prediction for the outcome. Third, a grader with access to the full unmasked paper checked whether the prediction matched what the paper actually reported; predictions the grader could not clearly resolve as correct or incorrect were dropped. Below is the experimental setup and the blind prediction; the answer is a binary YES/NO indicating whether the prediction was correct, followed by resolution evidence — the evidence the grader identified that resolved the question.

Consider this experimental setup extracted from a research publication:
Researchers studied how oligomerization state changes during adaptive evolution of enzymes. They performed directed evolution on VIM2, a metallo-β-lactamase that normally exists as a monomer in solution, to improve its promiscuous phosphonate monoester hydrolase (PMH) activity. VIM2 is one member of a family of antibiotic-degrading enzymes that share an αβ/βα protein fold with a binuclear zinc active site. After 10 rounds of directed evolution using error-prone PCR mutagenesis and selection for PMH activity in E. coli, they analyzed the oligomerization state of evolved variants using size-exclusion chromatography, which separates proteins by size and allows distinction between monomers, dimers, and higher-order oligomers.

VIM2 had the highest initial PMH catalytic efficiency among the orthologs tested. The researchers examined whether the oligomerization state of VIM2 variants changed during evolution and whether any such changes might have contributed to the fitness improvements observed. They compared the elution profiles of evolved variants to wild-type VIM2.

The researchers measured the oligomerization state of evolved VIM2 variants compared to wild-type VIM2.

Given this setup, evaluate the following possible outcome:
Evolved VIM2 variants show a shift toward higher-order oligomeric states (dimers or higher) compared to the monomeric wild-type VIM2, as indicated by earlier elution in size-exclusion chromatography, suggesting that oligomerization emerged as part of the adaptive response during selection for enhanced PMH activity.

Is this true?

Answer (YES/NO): YES